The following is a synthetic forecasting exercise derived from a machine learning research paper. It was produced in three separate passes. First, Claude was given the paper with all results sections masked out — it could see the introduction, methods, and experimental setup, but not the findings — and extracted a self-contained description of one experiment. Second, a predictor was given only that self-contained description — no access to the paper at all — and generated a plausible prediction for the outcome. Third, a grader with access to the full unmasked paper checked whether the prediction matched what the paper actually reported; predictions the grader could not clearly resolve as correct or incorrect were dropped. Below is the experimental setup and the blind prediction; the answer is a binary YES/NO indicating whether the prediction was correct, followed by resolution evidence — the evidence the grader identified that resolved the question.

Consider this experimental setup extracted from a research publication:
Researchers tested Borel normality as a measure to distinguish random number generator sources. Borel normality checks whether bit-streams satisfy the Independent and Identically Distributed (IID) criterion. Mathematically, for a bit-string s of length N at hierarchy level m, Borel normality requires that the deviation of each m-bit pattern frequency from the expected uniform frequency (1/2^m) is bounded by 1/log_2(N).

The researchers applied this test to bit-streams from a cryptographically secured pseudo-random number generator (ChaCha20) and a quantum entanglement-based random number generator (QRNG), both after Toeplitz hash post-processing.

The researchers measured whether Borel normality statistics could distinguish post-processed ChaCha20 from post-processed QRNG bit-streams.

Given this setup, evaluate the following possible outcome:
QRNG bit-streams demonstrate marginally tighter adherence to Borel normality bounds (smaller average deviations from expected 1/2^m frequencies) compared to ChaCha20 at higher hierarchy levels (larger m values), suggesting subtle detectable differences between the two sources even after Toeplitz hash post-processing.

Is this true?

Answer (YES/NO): NO